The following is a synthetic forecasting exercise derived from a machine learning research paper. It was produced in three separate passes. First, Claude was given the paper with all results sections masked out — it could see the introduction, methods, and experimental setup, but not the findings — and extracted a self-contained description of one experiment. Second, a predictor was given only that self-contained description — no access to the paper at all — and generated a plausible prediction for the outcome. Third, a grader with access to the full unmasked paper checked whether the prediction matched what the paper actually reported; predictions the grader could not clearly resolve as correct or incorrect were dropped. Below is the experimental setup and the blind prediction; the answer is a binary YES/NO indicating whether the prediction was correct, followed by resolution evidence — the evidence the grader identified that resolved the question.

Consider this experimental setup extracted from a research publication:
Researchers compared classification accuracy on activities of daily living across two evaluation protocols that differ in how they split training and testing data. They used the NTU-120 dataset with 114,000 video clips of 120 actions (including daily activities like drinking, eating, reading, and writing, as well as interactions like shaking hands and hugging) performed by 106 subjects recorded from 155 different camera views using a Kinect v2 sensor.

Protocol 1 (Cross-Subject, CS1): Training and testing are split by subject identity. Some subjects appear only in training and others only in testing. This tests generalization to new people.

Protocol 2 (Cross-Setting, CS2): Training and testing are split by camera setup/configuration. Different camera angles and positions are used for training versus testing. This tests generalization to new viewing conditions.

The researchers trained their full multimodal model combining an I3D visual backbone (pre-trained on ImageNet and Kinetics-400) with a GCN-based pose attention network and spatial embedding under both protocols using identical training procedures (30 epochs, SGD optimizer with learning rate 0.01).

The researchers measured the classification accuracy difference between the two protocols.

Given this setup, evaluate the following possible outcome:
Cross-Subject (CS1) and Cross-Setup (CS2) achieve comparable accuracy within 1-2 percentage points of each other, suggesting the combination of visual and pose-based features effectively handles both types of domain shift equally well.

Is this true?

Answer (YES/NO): YES